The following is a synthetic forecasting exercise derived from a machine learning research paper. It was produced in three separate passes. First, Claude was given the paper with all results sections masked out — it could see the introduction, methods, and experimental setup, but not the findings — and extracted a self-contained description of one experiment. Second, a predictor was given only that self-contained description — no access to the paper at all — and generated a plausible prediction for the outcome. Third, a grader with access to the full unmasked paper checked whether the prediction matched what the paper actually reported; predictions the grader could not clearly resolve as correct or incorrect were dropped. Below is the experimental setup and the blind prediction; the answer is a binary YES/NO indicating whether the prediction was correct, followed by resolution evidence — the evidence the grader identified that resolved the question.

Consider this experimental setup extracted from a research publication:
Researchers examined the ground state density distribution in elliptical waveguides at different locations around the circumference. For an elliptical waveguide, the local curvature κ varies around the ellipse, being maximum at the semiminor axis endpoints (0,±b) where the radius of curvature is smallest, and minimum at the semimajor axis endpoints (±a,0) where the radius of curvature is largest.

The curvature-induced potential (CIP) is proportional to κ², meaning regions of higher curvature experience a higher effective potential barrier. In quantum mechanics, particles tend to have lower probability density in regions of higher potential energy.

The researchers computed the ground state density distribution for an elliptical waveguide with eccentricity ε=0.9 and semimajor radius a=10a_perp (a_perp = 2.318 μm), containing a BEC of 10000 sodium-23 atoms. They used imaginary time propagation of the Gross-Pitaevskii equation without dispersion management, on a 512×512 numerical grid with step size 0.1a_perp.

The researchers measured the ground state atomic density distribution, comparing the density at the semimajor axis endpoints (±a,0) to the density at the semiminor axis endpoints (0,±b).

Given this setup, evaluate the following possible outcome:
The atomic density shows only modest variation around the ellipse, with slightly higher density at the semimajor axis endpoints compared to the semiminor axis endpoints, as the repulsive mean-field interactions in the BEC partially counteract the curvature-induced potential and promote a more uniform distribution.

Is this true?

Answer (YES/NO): NO